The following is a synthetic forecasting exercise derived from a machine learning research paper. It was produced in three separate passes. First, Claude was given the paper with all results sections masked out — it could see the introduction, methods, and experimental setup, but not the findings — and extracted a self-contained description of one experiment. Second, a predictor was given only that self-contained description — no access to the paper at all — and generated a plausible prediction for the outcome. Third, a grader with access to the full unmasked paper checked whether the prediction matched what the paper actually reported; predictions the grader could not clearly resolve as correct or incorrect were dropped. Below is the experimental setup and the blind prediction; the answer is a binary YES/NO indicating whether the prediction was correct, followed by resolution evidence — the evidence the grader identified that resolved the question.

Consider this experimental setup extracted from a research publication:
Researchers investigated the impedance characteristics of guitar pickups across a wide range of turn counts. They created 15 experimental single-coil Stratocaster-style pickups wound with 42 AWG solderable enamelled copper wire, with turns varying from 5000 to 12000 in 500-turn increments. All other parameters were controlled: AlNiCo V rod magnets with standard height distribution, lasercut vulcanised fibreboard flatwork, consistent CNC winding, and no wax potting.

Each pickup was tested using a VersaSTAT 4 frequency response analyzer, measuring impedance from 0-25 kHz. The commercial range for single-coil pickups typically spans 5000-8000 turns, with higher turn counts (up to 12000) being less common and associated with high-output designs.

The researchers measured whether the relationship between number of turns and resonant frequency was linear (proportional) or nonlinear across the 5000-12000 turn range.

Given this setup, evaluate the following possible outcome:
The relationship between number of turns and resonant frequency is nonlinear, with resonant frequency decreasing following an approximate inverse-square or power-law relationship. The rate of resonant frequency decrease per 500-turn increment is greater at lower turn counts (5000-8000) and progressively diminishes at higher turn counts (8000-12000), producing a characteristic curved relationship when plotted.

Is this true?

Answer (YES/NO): NO